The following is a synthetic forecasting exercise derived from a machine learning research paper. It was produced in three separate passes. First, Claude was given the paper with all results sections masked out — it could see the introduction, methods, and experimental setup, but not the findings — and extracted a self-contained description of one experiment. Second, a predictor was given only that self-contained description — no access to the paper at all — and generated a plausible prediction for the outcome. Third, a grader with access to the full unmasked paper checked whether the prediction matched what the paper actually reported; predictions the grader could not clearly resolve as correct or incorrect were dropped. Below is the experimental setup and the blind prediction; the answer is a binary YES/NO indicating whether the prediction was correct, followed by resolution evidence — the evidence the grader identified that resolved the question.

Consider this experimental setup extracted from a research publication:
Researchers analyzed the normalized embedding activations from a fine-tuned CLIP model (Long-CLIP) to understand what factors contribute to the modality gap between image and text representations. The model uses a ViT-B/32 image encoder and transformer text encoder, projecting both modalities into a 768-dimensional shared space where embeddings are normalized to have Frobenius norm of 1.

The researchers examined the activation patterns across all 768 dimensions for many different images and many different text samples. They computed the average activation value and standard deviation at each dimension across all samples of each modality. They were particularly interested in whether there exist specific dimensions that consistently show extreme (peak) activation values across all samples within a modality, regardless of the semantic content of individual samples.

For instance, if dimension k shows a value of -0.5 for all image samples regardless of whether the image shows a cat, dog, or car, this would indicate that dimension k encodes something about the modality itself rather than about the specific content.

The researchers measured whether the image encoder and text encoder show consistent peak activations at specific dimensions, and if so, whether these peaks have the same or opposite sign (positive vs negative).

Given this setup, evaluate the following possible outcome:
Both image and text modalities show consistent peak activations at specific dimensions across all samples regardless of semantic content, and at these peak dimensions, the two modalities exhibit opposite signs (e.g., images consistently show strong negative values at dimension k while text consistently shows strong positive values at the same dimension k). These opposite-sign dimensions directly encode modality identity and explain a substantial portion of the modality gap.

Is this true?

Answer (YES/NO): NO